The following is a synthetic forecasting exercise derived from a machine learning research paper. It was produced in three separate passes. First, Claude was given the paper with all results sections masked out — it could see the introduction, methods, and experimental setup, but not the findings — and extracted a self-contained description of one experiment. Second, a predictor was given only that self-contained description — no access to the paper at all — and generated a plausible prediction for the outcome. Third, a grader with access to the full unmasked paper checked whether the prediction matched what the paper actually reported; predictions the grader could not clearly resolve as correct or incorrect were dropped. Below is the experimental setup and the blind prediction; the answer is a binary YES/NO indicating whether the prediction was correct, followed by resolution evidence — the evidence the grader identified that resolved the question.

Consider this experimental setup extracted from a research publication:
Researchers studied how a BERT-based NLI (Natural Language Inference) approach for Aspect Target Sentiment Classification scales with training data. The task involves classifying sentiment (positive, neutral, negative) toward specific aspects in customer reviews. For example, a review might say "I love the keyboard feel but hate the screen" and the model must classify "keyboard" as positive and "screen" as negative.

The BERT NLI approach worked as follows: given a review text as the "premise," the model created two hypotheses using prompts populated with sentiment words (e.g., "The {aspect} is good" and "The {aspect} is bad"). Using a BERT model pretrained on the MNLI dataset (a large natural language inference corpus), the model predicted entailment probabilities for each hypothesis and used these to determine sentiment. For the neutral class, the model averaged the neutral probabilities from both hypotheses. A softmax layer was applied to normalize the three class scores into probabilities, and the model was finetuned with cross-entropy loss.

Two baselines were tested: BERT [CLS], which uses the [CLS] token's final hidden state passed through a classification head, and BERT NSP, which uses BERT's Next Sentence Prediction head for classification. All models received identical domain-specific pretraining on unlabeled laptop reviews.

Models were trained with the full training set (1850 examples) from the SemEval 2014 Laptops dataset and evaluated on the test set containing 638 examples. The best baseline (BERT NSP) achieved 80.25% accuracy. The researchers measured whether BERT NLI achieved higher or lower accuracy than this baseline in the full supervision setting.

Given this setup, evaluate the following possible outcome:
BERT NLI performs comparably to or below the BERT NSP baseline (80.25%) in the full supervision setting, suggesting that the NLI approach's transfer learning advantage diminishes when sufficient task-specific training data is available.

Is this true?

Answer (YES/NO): YES